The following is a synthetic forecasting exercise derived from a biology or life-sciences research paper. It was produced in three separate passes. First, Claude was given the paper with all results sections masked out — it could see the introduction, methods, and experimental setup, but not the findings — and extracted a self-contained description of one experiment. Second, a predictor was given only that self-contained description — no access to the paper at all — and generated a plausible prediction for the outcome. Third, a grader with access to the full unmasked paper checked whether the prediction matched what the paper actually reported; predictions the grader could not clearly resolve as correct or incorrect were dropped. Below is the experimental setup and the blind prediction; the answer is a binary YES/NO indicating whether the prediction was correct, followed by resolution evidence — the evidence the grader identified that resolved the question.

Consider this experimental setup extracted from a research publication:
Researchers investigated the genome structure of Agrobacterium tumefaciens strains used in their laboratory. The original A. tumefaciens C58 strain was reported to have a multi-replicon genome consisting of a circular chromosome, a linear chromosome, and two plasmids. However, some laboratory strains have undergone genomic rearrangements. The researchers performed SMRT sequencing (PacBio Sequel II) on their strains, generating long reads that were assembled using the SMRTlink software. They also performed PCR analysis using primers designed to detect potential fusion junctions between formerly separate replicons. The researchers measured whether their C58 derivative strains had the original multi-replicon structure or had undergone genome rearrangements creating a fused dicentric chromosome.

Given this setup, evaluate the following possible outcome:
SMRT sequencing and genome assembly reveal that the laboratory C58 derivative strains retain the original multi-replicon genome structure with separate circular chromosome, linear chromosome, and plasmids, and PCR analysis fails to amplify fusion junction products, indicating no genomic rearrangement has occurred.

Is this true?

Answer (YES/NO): NO